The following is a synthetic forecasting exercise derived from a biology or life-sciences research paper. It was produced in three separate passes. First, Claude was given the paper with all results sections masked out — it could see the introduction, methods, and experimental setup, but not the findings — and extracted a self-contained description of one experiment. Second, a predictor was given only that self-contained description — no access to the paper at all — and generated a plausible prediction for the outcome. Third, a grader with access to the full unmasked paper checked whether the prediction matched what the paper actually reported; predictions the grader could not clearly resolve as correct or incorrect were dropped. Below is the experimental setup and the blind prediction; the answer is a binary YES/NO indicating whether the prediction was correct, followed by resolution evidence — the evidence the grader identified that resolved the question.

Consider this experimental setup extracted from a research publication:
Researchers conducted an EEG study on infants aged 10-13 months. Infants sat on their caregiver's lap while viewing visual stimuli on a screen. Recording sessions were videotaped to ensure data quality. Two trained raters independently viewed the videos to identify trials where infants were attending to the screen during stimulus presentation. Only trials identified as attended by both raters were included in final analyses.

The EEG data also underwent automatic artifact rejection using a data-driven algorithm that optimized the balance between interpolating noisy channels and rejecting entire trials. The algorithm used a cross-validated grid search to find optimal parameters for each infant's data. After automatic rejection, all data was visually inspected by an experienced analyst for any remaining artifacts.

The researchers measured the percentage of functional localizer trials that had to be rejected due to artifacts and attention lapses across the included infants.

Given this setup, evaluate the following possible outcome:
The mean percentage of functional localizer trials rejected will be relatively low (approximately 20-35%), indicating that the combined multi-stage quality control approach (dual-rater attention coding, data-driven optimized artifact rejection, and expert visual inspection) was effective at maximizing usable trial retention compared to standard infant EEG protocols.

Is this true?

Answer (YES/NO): NO